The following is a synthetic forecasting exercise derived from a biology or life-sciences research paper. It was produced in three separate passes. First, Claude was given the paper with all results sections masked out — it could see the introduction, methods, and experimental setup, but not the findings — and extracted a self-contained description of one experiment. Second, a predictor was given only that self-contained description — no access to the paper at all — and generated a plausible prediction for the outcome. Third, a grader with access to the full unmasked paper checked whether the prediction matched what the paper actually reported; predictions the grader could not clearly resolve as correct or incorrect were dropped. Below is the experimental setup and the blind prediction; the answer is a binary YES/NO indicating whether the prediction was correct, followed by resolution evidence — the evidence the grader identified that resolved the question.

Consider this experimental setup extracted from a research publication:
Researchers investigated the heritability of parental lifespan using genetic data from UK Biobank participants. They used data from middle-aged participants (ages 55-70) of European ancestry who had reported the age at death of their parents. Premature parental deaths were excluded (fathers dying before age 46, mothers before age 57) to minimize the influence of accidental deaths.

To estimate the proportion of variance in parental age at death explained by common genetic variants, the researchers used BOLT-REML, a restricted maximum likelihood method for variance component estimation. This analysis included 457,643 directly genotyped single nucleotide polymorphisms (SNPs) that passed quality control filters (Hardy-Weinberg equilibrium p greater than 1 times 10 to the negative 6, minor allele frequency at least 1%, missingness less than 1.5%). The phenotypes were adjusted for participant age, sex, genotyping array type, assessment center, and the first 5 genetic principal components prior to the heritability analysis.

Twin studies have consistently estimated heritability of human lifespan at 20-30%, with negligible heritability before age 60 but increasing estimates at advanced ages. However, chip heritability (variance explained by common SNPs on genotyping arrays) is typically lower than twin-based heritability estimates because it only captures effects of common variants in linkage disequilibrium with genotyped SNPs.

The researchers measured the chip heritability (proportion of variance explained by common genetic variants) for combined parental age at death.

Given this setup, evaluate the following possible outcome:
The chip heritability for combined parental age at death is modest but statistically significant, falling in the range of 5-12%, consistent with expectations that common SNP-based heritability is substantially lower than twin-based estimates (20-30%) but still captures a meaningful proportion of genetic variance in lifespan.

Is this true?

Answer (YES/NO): YES